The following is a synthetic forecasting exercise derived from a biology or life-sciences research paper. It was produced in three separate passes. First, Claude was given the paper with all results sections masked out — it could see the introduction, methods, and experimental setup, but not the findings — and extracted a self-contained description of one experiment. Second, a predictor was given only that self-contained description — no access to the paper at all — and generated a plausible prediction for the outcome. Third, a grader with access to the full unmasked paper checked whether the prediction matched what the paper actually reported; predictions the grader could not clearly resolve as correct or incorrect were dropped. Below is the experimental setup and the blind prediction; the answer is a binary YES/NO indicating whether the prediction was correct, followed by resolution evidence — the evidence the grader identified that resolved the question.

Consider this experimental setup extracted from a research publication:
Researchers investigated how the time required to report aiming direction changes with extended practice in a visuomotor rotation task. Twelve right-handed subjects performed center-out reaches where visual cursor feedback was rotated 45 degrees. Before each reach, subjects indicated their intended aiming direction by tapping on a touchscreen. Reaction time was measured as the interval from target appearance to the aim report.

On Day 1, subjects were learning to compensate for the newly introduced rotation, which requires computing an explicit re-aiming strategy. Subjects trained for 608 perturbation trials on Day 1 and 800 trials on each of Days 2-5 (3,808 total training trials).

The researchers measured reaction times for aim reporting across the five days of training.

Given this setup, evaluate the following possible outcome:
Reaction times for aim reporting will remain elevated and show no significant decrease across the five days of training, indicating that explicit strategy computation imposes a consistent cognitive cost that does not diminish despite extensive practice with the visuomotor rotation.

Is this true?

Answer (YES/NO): NO